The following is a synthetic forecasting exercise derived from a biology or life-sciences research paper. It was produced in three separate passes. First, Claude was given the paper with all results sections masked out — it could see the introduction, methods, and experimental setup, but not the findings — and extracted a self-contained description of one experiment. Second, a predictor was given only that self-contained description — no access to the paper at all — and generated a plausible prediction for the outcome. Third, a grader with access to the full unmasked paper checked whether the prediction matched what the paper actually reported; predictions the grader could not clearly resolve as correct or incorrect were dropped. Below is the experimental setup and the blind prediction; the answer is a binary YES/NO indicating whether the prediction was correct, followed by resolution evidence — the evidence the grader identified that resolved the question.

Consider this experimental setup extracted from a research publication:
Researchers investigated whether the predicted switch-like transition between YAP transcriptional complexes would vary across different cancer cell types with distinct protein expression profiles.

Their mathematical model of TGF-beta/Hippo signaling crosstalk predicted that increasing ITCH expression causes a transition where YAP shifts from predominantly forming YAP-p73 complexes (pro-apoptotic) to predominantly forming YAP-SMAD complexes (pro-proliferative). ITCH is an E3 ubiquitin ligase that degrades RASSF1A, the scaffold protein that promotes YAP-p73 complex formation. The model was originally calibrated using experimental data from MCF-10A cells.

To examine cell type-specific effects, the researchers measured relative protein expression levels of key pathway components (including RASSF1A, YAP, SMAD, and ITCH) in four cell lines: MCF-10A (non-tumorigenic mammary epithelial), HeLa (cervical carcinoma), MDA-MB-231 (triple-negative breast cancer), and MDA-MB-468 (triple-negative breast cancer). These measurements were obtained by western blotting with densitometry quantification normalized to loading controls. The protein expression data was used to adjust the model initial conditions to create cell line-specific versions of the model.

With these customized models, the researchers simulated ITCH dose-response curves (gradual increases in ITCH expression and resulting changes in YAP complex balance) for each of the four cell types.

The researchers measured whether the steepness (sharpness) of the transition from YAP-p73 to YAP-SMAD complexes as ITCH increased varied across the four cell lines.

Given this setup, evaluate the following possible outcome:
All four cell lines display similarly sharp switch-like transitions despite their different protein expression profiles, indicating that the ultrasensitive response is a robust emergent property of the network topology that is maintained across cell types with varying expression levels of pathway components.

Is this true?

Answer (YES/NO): NO